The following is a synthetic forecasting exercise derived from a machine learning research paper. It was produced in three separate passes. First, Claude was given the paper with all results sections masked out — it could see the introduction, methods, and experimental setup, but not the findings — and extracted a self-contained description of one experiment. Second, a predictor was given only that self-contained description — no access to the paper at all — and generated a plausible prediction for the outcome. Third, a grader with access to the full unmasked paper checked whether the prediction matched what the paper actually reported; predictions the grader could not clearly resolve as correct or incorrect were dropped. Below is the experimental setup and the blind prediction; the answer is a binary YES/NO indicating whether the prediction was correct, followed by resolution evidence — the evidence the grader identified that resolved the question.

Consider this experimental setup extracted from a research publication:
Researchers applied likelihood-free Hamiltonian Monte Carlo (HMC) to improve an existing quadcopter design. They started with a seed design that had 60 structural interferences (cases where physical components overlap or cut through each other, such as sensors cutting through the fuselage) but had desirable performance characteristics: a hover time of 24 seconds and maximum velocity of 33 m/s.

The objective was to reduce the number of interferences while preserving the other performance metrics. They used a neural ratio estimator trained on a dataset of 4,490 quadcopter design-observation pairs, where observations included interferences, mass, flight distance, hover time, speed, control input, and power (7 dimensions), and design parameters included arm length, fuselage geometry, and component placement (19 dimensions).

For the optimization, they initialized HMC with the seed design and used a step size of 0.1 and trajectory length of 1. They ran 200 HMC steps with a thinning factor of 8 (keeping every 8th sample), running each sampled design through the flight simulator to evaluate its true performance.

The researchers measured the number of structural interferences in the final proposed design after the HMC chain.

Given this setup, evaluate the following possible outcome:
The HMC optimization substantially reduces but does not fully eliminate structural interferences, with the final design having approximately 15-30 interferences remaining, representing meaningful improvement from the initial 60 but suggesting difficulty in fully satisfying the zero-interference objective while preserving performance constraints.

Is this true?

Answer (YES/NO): NO